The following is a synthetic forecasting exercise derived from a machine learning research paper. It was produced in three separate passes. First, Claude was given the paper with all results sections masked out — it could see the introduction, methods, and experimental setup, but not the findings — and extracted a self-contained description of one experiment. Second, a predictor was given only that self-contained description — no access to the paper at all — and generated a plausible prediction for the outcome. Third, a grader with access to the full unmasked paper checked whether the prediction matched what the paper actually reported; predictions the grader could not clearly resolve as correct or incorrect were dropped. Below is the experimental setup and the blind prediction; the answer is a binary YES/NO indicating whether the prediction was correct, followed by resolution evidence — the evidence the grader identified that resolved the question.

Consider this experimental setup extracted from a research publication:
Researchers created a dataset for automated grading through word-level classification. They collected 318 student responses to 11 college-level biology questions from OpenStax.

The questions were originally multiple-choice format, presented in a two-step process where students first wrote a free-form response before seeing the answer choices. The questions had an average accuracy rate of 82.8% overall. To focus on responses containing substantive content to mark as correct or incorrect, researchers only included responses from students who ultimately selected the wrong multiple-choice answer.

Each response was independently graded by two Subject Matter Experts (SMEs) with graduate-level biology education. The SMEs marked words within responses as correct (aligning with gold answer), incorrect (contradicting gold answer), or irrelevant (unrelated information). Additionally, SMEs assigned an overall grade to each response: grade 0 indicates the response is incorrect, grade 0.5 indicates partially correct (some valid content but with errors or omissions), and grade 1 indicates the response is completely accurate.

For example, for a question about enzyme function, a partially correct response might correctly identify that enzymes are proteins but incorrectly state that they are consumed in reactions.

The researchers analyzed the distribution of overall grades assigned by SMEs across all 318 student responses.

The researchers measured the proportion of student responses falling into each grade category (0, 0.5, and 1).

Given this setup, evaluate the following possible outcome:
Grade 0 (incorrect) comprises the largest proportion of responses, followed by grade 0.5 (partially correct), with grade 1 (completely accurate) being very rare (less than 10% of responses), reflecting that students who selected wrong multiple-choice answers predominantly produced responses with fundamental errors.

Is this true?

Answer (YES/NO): NO